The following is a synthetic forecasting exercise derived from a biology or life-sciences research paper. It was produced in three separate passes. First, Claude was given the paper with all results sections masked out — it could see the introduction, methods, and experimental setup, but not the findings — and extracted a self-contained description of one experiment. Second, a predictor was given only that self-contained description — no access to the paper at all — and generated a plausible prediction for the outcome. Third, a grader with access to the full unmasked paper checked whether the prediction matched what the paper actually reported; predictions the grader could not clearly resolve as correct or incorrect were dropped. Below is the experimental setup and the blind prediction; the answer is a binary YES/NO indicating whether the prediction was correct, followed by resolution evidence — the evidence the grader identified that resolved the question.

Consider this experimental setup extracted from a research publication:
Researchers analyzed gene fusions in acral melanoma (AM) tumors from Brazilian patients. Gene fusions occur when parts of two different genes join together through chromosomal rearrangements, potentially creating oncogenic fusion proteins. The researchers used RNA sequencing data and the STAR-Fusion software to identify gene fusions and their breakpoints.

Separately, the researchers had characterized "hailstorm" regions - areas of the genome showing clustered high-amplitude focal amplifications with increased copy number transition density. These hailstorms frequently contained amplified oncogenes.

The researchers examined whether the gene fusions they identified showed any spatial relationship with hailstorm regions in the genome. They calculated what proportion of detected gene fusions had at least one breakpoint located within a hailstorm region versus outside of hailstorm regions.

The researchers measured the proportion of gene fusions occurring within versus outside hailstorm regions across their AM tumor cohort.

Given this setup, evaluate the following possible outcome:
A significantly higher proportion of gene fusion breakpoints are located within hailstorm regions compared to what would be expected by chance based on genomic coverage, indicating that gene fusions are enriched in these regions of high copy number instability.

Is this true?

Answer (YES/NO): YES